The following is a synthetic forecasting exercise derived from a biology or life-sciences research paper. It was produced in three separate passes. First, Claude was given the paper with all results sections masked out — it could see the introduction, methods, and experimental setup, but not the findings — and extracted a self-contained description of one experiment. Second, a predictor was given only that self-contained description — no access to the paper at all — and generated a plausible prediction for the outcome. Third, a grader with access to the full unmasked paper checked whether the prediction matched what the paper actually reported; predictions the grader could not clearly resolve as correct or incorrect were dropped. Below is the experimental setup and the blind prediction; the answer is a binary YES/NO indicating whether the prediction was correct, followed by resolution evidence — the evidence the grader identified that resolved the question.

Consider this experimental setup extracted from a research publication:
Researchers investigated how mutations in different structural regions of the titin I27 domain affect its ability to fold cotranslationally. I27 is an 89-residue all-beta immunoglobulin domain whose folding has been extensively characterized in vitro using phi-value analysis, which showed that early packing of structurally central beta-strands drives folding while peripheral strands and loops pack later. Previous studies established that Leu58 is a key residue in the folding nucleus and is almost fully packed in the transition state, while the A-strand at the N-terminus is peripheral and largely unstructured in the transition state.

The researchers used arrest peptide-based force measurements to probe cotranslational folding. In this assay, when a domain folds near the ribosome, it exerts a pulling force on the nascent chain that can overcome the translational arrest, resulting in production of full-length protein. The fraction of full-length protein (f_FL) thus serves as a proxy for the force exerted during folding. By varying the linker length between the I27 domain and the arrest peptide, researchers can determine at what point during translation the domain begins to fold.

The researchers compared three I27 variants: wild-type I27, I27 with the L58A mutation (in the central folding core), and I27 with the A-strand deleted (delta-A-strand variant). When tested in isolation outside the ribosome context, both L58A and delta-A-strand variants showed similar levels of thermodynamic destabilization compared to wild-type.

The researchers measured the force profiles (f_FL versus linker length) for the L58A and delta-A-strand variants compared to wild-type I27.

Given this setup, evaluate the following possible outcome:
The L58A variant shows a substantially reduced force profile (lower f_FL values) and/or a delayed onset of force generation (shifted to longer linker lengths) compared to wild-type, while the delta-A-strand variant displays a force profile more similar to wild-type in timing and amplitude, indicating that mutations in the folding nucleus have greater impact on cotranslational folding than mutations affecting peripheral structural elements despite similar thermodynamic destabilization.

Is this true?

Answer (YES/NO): YES